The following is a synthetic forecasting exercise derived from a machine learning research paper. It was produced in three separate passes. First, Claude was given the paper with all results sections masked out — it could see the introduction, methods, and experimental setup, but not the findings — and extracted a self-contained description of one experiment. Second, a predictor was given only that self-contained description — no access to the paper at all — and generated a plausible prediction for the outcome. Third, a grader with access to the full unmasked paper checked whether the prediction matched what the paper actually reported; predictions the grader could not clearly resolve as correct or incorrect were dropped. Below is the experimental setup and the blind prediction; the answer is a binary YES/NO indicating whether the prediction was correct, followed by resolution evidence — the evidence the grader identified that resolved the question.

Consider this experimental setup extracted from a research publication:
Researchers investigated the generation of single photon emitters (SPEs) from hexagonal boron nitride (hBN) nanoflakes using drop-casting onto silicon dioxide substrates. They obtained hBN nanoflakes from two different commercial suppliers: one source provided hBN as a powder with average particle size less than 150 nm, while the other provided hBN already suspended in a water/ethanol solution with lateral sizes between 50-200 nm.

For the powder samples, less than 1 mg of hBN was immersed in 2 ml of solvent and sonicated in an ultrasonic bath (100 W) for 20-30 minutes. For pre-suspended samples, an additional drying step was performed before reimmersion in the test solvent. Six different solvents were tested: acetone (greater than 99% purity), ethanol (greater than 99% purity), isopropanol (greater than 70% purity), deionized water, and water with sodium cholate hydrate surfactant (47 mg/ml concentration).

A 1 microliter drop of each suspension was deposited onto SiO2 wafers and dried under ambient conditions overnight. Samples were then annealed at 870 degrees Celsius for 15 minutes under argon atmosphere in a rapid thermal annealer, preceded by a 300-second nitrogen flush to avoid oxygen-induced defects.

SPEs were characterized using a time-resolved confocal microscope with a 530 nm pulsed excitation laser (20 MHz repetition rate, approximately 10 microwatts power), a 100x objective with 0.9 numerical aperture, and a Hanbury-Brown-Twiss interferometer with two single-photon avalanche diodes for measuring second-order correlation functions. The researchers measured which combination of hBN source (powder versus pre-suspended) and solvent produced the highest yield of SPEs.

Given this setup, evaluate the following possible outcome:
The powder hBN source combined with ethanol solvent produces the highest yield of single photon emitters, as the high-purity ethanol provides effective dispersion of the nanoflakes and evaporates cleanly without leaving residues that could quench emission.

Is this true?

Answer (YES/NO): NO